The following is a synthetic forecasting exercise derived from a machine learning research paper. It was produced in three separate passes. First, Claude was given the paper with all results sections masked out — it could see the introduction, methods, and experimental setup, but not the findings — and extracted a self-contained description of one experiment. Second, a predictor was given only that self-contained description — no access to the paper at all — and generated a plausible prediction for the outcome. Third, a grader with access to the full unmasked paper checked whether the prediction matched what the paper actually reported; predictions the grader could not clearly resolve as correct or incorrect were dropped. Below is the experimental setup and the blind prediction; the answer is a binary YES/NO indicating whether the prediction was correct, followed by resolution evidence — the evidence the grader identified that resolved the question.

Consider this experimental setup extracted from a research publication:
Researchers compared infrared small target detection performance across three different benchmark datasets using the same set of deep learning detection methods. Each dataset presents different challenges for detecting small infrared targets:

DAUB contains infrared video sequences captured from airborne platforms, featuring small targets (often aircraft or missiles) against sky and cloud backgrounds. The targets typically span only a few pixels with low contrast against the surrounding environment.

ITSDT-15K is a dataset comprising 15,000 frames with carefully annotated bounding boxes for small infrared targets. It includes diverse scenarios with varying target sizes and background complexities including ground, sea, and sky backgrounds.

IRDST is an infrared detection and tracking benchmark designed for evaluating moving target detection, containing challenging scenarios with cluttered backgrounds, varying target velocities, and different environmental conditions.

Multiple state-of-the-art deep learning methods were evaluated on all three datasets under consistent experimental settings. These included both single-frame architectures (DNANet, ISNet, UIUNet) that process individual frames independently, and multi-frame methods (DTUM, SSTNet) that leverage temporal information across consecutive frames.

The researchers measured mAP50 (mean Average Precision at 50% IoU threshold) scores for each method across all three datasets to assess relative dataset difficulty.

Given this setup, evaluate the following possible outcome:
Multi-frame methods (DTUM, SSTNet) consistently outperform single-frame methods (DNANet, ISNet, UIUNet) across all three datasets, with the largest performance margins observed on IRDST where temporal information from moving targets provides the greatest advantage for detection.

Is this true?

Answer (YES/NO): NO